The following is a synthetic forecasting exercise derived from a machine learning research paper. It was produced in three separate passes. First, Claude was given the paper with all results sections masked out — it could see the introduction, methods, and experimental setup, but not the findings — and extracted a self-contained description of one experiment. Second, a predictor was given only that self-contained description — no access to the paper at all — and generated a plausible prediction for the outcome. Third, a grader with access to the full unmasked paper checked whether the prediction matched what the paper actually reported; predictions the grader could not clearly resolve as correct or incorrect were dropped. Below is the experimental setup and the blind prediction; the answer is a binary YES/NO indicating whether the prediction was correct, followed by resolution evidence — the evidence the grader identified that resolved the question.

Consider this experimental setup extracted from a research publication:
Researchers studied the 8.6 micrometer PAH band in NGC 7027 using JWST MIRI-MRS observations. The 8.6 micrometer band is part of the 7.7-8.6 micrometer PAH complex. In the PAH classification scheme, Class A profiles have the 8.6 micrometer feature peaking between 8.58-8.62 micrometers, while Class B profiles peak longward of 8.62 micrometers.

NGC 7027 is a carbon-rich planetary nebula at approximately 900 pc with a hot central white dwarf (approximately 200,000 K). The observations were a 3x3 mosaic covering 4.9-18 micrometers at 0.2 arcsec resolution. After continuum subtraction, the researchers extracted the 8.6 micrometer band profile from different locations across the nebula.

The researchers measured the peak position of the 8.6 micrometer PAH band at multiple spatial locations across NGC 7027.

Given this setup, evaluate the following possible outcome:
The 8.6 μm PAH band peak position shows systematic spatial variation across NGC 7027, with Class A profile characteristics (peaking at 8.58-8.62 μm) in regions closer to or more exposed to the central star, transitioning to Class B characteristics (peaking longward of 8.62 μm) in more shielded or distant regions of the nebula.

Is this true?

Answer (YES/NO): NO